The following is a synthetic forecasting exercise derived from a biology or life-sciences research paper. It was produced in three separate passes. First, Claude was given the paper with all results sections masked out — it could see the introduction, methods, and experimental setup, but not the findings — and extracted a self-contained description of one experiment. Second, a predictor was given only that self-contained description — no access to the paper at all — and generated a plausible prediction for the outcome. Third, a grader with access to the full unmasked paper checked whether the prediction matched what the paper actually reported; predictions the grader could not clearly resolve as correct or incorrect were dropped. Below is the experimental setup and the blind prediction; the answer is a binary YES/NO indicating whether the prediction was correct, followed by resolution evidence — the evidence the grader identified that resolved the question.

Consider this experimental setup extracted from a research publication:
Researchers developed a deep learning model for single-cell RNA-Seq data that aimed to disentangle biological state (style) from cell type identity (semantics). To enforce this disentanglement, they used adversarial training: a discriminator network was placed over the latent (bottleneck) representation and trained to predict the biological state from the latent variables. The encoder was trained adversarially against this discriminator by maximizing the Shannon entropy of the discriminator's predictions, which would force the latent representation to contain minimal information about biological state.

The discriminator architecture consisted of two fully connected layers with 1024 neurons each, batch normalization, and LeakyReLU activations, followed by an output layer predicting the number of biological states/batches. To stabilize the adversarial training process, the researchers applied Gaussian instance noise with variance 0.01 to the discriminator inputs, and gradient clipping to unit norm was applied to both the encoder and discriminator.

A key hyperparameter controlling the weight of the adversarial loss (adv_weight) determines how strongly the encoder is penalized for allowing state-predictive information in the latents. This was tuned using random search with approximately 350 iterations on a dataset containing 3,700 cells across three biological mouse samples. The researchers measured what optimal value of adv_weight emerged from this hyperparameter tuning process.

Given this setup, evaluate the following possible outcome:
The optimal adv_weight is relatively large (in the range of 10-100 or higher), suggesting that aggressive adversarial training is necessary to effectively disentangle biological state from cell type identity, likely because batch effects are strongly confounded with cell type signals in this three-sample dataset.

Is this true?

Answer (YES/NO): NO